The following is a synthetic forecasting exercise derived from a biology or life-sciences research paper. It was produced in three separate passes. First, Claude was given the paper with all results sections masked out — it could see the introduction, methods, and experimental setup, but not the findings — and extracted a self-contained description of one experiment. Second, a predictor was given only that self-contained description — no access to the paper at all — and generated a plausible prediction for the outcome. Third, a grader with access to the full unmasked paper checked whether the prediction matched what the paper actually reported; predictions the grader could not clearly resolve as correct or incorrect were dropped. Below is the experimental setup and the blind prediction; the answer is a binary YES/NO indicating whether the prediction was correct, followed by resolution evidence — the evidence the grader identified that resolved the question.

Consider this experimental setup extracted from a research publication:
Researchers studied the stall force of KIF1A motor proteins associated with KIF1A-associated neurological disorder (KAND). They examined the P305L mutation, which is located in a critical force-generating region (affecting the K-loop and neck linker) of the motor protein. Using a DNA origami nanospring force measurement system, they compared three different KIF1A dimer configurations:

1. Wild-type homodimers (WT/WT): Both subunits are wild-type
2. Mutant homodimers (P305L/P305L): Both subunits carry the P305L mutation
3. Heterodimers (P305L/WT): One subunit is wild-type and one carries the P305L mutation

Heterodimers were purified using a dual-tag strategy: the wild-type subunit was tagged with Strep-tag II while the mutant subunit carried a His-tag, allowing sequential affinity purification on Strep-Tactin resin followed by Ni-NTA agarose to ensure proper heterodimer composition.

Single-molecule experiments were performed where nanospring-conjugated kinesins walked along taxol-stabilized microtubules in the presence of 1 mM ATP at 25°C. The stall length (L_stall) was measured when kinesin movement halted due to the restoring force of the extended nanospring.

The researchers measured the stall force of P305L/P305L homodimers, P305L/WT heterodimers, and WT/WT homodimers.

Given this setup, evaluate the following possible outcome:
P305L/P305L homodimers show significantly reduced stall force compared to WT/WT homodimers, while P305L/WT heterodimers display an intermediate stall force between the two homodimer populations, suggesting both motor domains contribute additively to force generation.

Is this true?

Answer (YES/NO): YES